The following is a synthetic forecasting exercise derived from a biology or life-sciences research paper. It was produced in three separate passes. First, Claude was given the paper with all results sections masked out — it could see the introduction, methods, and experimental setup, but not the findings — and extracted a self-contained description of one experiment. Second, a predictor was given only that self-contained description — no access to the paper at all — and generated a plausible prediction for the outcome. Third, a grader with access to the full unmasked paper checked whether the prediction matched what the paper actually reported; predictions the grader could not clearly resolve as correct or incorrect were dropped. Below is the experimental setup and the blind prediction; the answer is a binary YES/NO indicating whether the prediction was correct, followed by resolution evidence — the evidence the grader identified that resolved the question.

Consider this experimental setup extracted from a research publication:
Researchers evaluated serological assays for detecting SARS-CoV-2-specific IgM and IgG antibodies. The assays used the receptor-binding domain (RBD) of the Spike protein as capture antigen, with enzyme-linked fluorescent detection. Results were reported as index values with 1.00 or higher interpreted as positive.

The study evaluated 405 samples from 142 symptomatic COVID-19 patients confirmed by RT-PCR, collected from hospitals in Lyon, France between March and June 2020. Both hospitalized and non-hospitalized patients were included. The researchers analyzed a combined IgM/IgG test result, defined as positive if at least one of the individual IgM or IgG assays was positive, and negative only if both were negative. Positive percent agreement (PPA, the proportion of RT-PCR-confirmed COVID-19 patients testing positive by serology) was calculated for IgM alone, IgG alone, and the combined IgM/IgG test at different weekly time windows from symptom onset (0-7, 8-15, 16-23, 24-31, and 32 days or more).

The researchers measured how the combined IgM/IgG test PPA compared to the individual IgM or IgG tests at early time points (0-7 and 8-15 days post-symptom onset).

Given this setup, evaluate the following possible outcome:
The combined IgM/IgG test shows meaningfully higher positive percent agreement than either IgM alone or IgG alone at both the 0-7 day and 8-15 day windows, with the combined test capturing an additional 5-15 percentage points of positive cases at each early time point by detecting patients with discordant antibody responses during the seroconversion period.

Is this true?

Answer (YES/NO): NO